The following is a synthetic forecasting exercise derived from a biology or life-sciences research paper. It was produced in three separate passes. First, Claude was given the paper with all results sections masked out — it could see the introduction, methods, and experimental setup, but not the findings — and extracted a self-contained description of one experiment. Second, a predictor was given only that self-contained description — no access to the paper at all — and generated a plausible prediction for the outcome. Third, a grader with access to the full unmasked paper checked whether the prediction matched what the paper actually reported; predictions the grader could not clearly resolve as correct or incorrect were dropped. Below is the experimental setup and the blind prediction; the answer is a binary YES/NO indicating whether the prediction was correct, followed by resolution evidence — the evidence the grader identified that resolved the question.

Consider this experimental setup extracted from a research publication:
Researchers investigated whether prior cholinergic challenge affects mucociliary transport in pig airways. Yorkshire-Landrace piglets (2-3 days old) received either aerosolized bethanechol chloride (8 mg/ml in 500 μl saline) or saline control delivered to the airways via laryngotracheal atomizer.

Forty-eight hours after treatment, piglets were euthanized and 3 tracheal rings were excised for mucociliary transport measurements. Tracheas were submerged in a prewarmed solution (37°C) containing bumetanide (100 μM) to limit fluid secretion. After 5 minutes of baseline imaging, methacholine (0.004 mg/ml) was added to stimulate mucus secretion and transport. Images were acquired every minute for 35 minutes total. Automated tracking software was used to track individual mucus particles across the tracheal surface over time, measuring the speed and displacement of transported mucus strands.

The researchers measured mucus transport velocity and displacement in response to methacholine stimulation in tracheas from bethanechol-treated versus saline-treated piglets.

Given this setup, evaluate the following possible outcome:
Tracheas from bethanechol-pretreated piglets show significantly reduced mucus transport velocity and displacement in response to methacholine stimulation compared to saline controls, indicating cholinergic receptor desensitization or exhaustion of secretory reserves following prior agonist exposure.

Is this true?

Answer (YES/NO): NO